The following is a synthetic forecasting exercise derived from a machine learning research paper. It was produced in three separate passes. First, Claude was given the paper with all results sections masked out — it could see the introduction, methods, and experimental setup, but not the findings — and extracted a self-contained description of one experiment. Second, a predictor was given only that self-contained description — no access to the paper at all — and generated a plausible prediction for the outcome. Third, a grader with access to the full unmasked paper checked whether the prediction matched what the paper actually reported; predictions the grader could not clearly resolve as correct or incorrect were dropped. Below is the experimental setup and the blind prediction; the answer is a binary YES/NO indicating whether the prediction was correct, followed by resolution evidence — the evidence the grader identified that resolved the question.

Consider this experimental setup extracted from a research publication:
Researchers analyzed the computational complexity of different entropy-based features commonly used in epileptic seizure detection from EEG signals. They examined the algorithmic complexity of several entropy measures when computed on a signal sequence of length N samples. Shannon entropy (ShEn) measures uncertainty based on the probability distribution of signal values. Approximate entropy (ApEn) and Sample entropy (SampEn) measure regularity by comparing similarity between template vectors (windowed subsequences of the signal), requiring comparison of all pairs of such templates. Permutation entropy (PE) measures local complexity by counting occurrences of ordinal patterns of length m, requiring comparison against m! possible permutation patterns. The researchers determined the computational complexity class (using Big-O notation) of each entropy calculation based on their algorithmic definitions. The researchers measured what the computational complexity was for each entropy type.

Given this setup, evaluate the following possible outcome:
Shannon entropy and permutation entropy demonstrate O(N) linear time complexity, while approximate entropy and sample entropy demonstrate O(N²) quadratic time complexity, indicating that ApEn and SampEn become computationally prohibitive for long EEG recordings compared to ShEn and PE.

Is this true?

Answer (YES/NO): NO